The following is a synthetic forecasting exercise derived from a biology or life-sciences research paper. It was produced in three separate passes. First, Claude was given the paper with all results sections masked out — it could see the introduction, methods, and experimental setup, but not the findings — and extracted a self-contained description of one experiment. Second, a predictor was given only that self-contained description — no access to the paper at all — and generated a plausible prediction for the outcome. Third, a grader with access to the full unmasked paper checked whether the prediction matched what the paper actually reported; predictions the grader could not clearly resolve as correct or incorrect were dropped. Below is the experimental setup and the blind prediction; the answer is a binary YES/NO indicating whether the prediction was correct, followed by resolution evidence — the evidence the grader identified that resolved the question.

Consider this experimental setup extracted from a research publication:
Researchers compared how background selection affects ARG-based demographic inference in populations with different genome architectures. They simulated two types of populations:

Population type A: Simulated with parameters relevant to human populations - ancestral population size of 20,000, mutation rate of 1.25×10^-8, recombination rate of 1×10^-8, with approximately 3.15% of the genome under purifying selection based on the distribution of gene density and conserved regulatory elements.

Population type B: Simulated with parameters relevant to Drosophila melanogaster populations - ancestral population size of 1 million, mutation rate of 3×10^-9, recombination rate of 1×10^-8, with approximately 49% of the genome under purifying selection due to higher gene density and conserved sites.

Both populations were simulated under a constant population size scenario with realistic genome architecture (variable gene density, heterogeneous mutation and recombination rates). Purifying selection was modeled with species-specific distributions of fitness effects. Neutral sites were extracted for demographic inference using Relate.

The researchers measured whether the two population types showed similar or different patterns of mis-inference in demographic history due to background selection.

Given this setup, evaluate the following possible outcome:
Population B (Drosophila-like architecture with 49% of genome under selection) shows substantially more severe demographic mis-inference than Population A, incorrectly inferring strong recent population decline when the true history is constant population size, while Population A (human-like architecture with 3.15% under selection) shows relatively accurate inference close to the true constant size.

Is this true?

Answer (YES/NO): NO